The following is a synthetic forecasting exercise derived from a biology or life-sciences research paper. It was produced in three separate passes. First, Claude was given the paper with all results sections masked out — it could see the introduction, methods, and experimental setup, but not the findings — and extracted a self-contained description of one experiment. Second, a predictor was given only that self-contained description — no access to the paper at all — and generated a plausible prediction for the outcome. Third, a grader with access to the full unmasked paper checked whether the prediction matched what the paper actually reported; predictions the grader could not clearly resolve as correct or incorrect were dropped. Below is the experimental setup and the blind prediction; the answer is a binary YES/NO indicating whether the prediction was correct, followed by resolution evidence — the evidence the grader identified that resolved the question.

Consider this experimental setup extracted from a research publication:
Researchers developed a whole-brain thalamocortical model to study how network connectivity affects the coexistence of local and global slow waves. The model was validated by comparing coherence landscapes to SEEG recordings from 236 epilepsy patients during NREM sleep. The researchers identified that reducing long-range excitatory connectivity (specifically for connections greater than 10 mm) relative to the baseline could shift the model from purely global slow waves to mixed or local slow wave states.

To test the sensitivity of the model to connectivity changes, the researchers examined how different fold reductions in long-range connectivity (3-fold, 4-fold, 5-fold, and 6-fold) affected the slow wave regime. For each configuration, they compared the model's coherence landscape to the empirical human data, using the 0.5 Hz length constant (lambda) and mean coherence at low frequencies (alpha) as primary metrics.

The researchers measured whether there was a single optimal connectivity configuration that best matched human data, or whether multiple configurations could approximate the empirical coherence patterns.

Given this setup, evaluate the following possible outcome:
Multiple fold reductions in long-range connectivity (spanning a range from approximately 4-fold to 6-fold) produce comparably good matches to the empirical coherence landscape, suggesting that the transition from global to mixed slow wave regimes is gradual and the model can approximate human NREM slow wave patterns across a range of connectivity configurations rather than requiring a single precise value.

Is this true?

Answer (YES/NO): YES